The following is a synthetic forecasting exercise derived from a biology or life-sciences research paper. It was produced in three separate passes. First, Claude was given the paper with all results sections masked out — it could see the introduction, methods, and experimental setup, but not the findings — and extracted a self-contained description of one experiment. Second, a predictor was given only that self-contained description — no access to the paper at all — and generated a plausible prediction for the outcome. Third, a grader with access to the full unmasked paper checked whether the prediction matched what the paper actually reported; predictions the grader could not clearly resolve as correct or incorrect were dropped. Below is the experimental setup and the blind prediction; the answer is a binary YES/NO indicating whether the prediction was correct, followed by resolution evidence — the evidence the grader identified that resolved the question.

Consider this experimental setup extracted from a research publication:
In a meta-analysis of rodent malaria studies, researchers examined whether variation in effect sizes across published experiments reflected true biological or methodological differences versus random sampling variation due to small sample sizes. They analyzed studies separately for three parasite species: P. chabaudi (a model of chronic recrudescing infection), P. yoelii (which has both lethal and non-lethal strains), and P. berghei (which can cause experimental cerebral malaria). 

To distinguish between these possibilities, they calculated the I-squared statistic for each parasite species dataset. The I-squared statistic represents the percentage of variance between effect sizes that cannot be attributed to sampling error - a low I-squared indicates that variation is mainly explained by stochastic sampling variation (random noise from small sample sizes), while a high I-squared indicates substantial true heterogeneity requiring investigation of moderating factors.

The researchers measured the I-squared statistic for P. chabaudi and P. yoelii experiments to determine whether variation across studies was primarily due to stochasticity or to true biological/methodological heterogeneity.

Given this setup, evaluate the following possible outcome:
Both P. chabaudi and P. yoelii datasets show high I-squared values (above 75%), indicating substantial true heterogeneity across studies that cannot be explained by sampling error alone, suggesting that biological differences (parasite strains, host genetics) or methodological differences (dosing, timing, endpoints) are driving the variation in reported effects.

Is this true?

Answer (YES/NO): NO